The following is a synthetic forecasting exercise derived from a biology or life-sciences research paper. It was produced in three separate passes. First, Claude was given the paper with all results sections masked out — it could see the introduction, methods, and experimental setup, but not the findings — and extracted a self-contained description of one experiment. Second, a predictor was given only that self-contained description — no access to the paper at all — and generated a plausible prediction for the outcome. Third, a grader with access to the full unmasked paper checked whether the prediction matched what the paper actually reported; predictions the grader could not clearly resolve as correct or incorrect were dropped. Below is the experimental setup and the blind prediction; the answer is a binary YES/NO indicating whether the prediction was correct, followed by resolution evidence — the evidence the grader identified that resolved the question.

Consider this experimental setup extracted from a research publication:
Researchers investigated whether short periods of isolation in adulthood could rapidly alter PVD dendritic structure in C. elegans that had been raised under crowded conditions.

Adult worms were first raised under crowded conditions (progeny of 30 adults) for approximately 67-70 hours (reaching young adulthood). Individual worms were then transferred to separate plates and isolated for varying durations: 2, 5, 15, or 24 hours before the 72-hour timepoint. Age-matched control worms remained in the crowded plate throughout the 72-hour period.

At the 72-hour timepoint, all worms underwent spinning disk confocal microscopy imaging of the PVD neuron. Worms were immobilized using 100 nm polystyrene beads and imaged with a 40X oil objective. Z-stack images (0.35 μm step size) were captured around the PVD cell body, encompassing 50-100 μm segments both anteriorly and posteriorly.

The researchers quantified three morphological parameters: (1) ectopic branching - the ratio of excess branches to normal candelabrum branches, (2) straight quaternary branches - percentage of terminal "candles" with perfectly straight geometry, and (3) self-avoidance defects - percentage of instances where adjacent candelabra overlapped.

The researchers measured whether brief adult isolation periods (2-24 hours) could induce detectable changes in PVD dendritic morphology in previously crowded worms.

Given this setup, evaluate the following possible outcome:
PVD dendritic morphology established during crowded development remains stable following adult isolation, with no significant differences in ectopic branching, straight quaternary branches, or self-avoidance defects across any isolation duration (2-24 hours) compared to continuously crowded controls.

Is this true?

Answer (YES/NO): NO